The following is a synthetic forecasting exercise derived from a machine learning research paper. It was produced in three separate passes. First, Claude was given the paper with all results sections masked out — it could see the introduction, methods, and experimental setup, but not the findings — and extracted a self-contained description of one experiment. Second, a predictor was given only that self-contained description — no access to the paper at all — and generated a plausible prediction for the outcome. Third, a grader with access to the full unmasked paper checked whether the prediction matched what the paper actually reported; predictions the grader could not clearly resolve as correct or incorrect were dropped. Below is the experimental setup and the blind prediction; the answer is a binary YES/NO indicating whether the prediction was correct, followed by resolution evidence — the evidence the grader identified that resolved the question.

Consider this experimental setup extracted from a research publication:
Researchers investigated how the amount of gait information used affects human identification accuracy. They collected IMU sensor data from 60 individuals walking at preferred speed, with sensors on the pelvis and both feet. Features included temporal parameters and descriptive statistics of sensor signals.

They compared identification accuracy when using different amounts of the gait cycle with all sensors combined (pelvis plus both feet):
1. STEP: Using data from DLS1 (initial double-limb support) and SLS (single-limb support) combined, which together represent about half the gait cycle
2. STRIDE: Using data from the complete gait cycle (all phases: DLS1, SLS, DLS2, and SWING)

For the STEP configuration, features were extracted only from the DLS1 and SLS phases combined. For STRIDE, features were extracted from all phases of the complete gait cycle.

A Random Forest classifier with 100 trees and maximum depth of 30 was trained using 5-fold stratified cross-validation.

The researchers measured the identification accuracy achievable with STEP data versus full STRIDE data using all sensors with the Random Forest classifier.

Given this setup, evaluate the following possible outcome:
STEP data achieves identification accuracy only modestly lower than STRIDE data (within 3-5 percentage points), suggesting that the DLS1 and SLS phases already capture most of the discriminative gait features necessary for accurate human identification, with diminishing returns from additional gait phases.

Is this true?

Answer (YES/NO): YES